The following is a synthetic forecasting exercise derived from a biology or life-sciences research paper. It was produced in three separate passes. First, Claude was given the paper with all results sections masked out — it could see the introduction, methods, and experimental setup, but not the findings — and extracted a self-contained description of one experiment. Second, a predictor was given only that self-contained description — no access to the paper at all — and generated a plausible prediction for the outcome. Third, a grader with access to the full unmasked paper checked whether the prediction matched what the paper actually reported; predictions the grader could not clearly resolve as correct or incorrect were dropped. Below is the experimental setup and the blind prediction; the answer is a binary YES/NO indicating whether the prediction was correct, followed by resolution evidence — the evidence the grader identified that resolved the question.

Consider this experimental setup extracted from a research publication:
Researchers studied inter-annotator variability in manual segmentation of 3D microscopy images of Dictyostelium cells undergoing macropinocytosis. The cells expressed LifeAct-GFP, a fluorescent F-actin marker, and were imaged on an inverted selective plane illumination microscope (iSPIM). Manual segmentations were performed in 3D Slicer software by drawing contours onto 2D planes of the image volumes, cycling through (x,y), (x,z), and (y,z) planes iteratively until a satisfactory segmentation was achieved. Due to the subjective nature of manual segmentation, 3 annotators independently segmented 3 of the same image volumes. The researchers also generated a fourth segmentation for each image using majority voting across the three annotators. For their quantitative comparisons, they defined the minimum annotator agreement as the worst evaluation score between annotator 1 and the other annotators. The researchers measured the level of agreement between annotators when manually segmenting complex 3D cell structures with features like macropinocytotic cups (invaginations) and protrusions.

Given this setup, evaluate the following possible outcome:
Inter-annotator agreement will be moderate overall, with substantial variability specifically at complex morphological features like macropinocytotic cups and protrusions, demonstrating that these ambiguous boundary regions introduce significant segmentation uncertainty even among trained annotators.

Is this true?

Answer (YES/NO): YES